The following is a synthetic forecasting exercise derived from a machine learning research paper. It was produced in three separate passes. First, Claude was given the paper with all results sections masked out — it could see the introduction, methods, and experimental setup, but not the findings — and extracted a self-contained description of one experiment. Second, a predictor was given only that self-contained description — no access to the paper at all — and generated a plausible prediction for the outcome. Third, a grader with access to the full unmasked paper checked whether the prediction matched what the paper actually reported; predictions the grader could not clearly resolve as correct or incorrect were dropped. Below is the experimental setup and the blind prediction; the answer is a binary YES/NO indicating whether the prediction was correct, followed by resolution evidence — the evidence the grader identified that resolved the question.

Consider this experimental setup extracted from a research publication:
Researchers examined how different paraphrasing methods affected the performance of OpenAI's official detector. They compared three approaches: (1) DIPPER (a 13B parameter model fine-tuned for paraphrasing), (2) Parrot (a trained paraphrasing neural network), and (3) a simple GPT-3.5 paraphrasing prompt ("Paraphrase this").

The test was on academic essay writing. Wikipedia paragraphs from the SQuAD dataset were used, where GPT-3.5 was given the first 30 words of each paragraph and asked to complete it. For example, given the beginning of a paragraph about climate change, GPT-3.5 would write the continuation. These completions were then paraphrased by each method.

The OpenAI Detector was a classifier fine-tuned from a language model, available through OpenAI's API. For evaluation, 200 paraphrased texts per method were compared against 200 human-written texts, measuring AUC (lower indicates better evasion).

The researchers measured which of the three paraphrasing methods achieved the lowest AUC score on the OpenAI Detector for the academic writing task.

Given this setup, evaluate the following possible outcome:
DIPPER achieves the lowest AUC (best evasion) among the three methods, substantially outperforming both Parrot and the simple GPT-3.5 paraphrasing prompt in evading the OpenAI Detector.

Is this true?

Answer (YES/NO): NO